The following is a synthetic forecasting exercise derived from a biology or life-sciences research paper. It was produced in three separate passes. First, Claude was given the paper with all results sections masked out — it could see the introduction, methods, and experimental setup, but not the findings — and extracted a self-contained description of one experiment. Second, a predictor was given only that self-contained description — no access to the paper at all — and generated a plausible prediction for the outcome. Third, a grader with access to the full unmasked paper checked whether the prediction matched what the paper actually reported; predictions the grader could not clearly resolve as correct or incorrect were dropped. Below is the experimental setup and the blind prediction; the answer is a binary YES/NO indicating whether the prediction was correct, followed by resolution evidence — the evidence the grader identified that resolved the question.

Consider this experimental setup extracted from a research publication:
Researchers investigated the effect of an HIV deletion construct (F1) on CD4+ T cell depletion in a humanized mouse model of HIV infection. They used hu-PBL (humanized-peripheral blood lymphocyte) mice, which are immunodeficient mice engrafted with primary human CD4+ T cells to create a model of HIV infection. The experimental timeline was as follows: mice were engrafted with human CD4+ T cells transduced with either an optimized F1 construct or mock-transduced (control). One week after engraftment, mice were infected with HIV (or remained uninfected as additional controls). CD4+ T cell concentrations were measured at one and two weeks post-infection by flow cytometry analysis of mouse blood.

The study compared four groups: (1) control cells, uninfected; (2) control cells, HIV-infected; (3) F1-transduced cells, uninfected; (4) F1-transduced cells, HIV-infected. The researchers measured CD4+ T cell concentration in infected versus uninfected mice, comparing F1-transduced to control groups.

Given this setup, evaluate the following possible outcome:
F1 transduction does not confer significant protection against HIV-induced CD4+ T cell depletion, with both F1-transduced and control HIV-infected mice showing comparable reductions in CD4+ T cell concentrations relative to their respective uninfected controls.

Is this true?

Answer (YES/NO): NO